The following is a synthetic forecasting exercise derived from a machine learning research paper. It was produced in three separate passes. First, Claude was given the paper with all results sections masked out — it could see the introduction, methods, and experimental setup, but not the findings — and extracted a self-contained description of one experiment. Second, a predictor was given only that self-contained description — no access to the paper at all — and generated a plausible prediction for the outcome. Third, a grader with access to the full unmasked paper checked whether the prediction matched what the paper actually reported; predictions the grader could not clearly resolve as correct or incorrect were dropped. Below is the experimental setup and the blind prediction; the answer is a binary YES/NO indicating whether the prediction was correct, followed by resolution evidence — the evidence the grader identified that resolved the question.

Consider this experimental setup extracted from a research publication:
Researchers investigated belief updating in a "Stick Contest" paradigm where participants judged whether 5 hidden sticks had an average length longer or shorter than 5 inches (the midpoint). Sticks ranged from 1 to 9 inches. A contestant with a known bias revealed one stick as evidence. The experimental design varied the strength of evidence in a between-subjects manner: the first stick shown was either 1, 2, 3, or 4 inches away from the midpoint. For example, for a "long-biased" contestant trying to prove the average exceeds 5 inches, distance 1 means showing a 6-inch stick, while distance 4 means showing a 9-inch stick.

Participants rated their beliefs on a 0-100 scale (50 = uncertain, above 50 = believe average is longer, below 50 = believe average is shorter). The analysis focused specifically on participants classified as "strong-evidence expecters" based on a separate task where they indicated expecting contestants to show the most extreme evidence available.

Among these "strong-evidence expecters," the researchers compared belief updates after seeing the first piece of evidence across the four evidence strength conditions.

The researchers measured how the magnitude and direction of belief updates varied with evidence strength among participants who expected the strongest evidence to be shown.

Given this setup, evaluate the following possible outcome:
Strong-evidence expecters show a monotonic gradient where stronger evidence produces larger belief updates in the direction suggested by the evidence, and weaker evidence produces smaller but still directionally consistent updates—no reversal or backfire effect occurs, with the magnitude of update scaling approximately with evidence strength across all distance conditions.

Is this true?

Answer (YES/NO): NO